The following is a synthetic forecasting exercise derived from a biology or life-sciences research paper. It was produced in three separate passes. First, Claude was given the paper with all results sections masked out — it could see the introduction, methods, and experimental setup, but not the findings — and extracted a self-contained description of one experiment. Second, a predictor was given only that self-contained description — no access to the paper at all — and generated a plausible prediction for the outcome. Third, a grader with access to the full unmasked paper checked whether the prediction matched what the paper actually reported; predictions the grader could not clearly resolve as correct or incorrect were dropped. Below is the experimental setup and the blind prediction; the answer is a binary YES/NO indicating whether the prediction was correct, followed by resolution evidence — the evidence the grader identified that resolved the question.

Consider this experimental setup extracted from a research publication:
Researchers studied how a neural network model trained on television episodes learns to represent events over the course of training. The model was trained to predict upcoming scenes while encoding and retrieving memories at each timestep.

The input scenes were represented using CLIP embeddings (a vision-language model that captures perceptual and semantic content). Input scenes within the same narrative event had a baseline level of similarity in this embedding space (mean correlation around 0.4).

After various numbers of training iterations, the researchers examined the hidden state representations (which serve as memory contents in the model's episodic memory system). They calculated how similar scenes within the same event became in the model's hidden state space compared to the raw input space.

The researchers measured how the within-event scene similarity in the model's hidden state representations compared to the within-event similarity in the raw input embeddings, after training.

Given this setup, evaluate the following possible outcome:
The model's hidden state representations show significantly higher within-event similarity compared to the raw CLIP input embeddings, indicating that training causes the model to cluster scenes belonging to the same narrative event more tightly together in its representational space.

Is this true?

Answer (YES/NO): YES